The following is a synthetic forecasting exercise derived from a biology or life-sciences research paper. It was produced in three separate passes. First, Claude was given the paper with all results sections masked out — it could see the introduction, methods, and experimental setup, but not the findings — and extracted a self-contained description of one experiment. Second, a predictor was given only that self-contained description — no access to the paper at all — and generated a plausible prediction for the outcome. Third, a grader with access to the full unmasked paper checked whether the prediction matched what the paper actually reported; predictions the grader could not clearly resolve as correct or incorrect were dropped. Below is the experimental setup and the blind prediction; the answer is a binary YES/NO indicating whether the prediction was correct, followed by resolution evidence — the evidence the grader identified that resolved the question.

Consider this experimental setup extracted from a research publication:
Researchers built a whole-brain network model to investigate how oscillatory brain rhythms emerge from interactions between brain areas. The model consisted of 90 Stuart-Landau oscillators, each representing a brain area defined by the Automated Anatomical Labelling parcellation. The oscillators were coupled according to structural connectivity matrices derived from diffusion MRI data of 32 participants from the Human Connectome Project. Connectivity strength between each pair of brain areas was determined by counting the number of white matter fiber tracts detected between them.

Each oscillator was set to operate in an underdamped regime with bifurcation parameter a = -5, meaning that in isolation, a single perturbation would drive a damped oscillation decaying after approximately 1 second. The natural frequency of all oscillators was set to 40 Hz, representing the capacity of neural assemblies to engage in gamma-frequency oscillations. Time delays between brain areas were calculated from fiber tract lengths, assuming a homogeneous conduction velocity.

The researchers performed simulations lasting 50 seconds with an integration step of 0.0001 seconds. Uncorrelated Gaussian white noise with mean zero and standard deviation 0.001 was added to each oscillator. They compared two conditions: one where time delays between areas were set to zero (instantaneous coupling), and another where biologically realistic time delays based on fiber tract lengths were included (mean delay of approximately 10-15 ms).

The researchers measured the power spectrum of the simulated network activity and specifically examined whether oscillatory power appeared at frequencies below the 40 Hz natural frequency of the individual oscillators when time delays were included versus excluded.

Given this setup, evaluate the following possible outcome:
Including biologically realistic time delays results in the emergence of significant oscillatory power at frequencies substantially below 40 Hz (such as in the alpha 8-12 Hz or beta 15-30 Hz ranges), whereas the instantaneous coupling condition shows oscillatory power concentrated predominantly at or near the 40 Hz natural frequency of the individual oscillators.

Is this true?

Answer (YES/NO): YES